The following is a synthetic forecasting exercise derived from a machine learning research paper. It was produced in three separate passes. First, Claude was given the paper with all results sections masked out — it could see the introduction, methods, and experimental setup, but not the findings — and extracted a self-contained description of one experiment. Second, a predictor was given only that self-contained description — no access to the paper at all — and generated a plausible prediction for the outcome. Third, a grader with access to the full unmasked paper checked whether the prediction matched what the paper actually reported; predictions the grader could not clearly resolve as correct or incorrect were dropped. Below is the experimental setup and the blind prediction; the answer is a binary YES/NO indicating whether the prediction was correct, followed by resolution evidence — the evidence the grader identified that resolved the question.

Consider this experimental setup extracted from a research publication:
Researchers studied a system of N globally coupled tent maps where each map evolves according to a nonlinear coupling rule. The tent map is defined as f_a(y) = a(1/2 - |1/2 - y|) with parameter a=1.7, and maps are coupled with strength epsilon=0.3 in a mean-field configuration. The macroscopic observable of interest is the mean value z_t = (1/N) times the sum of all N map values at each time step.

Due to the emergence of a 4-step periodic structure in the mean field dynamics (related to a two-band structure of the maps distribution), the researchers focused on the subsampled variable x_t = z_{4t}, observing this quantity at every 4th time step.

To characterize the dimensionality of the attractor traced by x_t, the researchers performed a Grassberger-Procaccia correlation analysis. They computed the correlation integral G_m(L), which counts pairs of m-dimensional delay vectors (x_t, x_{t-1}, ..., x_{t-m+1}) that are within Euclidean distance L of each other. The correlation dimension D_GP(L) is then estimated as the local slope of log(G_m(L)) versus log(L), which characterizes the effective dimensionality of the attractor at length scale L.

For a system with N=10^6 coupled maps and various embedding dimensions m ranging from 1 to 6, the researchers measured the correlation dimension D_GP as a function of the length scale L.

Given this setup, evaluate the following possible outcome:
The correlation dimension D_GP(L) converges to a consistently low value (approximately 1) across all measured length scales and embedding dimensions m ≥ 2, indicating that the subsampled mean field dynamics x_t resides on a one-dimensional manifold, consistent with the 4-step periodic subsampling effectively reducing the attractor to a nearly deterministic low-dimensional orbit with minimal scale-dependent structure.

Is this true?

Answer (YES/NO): NO